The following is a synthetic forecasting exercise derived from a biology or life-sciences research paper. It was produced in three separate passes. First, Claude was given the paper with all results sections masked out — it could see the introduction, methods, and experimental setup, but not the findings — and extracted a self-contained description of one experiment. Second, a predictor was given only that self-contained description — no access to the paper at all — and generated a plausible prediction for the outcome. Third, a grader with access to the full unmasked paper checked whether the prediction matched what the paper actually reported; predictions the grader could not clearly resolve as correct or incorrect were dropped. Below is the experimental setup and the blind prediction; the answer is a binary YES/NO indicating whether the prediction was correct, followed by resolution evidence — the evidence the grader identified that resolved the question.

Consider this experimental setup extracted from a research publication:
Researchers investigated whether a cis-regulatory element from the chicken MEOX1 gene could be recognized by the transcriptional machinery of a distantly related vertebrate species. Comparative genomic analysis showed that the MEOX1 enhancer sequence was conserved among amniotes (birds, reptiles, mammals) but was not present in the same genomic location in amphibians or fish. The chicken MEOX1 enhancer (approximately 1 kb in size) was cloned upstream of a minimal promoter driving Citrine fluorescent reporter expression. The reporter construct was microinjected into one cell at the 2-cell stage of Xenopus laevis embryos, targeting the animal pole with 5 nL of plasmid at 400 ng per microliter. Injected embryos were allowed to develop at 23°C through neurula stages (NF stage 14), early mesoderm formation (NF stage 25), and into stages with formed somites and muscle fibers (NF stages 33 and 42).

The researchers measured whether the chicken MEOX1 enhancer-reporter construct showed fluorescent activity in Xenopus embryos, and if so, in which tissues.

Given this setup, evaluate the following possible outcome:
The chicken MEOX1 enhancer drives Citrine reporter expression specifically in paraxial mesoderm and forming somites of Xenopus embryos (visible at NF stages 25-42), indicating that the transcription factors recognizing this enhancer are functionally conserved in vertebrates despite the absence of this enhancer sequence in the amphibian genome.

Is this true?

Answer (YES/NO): YES